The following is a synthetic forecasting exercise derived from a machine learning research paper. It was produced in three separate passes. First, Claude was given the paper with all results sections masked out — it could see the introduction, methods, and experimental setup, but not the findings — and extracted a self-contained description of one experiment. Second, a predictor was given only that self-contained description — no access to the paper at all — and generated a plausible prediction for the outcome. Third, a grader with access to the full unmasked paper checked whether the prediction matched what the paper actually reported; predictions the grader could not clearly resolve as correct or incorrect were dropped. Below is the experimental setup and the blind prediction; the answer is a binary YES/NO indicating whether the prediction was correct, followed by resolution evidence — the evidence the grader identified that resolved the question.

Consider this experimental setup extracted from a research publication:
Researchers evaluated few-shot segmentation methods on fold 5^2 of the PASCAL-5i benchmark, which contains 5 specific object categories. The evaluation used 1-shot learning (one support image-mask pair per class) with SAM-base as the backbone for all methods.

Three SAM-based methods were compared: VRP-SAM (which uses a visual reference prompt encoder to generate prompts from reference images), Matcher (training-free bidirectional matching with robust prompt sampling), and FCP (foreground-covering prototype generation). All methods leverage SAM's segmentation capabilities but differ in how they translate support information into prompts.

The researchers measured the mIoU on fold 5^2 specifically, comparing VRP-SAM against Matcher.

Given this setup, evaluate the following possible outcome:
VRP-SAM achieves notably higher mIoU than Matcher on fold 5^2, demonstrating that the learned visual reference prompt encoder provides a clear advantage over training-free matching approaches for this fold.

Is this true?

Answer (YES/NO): YES